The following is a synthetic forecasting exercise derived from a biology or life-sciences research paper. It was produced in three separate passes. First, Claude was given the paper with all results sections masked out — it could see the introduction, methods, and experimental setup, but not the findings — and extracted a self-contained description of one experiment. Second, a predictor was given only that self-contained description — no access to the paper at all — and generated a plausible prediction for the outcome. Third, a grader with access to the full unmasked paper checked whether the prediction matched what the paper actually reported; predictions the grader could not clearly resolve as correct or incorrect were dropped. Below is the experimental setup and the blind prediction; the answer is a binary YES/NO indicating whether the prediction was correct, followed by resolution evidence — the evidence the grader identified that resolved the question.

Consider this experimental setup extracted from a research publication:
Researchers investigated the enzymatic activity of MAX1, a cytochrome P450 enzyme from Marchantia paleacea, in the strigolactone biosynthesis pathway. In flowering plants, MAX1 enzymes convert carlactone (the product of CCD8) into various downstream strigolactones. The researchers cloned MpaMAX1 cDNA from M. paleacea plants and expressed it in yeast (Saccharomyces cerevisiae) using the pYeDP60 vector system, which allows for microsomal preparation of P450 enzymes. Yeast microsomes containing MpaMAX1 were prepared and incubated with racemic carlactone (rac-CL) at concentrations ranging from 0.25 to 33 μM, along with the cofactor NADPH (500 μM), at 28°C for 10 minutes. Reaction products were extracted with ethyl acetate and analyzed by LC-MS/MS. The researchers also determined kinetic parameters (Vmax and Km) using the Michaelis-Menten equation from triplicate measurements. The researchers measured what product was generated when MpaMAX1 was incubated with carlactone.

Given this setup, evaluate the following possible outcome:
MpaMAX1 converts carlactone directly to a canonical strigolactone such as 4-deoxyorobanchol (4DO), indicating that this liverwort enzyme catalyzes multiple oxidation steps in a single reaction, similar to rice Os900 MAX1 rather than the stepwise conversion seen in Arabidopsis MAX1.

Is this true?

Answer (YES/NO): NO